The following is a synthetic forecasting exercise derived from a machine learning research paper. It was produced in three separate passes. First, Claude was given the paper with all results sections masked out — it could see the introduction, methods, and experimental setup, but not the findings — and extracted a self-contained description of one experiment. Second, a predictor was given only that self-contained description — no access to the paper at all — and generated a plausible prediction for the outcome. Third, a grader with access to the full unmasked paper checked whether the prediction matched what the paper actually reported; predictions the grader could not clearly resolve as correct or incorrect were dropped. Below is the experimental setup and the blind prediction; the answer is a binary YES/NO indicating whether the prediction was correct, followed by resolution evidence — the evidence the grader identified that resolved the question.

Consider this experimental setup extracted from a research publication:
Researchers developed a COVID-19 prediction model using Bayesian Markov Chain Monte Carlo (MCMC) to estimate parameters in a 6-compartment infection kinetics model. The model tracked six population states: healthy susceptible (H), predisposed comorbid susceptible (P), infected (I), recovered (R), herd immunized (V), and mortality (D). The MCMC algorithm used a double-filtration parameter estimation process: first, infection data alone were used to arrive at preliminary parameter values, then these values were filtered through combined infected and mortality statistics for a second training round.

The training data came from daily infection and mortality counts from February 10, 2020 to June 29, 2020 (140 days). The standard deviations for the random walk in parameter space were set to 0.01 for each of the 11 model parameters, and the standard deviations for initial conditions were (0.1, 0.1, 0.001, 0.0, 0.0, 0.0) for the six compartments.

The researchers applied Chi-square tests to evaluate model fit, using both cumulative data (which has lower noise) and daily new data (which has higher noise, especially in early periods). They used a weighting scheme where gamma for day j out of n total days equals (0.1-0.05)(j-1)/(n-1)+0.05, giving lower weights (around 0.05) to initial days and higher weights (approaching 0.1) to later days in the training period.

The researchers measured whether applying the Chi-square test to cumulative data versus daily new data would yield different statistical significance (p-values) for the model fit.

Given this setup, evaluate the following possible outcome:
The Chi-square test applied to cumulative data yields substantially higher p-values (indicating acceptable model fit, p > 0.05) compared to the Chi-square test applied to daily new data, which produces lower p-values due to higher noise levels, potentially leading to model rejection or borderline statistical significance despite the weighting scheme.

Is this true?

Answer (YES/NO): NO